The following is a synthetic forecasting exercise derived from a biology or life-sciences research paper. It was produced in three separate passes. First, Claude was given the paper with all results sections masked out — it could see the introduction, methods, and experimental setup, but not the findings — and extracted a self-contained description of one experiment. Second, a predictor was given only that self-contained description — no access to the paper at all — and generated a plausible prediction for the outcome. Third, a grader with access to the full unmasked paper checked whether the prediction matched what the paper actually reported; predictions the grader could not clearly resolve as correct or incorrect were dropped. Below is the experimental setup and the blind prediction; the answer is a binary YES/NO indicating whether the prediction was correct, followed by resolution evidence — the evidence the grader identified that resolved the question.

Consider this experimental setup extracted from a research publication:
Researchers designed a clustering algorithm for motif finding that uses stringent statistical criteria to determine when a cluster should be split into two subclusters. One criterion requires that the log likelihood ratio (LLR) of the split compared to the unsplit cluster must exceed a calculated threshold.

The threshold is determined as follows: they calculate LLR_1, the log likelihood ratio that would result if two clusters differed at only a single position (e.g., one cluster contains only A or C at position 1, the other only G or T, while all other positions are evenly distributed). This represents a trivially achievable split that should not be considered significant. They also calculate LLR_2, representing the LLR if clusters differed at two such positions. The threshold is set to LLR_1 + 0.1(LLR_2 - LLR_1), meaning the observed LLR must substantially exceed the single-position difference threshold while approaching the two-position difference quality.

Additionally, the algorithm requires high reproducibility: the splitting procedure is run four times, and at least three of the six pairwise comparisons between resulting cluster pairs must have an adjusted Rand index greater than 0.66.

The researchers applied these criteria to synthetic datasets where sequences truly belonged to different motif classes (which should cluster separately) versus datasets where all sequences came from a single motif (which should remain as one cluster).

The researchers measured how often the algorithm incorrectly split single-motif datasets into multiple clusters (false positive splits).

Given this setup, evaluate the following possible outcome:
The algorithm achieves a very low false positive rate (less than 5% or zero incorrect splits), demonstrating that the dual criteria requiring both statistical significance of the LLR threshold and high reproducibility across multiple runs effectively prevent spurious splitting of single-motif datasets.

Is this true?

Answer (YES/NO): YES